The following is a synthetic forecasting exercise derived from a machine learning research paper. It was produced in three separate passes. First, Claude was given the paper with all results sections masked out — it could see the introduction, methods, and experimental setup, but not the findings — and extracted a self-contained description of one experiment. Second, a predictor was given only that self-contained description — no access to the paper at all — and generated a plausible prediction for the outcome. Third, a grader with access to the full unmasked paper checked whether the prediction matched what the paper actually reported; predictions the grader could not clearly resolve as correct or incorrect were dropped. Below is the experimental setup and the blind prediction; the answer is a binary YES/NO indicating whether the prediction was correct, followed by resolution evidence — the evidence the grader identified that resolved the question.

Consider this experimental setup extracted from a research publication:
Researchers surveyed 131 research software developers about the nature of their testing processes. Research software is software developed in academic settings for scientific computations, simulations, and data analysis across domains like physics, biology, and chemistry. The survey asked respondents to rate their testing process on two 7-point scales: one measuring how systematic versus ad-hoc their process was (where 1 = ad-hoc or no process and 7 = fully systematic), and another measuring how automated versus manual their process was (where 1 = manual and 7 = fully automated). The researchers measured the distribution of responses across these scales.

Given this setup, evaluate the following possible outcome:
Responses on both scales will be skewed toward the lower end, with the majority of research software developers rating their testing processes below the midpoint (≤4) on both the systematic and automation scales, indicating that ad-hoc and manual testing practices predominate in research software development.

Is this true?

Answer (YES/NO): NO